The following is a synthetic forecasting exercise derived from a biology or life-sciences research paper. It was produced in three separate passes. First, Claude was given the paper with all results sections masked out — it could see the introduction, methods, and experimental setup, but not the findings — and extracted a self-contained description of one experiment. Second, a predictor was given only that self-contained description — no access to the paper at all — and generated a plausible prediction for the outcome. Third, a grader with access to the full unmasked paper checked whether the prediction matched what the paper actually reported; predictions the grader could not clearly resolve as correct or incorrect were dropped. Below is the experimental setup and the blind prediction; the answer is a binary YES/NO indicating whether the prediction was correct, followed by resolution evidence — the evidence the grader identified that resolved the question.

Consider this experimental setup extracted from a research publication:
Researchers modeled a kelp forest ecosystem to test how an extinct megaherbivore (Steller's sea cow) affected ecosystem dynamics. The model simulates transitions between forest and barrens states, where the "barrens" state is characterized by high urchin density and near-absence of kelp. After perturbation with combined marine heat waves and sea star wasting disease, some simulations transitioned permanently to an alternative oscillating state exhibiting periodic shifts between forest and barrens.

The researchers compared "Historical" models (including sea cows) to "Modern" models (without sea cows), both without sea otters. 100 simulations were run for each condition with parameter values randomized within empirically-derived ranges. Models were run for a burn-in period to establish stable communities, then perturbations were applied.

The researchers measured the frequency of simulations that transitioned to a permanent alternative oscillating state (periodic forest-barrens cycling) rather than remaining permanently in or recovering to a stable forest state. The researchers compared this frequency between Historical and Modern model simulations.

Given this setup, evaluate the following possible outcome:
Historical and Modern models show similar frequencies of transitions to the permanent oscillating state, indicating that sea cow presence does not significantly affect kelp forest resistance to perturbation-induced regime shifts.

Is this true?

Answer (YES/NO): YES